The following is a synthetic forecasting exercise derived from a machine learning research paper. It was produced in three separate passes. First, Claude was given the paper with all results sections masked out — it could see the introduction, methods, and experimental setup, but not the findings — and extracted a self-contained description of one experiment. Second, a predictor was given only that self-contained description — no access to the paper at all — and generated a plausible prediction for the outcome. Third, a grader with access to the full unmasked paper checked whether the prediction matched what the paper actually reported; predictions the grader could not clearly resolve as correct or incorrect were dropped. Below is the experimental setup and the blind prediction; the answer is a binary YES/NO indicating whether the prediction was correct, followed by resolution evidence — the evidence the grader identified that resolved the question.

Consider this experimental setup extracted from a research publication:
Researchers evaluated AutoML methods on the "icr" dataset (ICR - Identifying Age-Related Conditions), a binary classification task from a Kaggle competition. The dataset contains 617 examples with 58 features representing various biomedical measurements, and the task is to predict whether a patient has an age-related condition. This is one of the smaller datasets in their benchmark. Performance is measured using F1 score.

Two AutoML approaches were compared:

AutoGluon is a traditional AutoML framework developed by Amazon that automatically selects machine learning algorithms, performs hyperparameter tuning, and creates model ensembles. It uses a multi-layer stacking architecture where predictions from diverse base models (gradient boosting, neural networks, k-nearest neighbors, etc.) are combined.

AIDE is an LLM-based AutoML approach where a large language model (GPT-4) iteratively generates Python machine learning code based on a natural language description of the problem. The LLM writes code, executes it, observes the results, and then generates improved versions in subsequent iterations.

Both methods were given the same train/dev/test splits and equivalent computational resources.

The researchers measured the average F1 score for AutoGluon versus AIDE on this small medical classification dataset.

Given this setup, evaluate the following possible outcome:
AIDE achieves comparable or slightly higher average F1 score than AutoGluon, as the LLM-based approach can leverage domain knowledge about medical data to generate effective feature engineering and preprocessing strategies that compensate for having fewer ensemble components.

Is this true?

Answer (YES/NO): NO